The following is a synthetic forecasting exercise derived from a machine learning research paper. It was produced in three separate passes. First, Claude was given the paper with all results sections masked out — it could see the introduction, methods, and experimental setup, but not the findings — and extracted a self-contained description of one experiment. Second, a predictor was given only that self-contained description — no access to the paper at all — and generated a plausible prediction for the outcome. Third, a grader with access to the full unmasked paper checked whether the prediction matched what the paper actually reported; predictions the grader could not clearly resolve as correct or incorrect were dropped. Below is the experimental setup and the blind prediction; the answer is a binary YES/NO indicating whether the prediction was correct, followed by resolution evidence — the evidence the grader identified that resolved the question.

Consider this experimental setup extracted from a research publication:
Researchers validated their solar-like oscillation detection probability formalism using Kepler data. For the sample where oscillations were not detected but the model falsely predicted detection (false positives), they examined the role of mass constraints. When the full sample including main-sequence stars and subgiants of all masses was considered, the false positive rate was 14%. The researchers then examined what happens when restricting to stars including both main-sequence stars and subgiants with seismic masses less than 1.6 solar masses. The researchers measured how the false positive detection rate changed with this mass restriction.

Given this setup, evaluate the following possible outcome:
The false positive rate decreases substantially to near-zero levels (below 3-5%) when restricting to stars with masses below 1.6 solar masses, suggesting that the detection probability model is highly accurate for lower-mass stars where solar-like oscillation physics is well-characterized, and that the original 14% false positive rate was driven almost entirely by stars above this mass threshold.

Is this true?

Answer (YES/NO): NO